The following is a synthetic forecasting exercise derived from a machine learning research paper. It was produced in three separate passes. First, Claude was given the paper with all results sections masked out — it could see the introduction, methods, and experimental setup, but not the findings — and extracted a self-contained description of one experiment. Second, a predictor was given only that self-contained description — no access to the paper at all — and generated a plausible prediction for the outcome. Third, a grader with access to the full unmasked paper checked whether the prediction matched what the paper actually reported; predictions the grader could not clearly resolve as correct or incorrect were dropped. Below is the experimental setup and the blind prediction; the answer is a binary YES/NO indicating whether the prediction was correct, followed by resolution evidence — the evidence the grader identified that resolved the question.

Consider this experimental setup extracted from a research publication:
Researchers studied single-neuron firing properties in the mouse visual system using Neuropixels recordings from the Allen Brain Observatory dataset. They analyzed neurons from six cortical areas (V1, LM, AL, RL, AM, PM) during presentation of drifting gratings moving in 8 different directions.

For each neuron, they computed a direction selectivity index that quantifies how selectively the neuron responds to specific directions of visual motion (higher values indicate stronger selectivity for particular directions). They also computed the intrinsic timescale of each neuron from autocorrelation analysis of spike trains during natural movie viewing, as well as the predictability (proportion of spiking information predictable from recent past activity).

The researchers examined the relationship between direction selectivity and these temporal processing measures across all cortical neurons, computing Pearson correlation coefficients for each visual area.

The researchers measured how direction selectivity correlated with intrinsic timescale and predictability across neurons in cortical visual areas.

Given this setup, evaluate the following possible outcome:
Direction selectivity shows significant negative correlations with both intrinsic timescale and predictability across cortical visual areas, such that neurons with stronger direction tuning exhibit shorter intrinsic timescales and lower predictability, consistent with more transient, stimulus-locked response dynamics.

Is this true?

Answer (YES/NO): NO